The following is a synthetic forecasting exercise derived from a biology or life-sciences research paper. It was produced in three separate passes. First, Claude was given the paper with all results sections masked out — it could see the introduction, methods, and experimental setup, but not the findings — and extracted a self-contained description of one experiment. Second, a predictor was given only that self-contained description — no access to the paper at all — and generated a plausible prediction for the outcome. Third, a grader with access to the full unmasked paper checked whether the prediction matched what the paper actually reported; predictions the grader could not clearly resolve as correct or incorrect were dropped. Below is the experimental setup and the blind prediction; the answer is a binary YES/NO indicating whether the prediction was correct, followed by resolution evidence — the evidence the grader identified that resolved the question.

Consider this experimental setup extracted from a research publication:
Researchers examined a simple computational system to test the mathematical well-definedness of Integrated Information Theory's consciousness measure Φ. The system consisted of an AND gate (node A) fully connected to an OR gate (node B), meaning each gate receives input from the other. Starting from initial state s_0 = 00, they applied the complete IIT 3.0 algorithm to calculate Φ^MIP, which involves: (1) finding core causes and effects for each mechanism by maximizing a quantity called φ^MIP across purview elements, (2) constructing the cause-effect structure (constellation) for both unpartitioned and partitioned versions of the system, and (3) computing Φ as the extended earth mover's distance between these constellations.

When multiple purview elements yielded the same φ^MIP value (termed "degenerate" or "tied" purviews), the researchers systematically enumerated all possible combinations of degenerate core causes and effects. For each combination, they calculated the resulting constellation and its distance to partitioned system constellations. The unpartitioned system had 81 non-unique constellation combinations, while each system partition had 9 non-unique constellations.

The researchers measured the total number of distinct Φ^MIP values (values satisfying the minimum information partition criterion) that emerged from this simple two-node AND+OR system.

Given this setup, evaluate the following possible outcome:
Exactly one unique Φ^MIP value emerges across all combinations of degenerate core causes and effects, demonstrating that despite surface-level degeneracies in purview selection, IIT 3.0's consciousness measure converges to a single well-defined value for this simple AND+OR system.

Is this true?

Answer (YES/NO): NO